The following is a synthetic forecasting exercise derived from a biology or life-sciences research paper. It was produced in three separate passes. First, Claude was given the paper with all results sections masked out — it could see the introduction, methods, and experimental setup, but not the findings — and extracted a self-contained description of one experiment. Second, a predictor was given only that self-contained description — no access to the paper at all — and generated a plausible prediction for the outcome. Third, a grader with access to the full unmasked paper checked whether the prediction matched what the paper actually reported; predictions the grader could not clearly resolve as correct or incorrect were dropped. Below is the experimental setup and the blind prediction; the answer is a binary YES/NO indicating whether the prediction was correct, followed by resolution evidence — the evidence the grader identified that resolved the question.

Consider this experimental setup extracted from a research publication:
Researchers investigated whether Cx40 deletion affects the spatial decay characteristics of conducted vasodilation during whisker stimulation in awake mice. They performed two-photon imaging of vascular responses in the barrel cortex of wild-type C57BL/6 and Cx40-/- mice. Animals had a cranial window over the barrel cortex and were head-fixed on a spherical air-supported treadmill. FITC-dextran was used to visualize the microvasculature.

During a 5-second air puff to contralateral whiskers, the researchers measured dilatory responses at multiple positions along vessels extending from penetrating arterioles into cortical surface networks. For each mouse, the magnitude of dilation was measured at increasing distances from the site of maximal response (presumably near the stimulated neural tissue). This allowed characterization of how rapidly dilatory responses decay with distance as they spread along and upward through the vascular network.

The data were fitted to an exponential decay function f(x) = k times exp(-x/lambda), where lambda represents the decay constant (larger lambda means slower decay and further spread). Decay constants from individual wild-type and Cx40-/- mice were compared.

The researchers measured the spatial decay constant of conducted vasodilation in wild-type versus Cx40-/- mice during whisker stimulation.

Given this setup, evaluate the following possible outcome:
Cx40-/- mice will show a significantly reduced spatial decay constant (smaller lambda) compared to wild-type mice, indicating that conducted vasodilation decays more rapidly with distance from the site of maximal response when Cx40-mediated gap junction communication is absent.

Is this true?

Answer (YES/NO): YES